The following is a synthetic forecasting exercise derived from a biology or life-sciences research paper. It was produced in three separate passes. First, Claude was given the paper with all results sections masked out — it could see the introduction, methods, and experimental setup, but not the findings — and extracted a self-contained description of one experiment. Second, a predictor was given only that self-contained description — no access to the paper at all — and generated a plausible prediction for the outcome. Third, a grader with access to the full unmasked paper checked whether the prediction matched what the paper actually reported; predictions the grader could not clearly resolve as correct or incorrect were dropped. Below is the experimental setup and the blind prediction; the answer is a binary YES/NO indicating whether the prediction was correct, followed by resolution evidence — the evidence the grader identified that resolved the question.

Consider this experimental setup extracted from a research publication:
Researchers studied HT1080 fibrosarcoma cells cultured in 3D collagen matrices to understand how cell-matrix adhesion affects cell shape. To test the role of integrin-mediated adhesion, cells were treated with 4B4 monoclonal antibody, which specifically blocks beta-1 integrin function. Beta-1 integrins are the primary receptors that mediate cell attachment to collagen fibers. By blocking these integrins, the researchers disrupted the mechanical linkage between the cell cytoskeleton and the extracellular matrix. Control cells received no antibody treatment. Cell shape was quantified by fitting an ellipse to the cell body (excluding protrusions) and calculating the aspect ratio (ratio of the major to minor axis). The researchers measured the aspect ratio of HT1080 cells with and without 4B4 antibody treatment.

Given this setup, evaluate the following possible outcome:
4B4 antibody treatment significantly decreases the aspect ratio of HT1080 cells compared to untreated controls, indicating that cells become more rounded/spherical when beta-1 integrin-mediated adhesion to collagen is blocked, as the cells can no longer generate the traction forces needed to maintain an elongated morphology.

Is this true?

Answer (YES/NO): YES